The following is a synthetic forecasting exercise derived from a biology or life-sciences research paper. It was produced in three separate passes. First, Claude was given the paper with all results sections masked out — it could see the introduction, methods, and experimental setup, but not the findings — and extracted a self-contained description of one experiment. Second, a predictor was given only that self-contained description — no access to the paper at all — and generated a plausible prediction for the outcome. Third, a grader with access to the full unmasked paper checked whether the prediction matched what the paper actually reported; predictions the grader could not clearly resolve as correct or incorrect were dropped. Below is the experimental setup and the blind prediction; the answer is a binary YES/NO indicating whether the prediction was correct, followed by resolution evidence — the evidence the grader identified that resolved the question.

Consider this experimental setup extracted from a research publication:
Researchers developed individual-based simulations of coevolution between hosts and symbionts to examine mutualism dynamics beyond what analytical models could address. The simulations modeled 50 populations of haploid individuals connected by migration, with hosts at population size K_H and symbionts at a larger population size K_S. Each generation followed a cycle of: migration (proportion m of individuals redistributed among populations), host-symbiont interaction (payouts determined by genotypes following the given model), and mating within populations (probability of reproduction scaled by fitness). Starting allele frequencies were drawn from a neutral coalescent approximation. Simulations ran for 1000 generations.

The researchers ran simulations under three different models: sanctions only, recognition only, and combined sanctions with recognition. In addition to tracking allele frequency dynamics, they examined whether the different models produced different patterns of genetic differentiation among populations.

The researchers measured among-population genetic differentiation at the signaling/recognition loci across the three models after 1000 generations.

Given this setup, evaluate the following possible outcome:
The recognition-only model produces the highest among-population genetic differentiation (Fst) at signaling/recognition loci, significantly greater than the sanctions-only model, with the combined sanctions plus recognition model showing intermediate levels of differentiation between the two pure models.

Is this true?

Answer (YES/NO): NO